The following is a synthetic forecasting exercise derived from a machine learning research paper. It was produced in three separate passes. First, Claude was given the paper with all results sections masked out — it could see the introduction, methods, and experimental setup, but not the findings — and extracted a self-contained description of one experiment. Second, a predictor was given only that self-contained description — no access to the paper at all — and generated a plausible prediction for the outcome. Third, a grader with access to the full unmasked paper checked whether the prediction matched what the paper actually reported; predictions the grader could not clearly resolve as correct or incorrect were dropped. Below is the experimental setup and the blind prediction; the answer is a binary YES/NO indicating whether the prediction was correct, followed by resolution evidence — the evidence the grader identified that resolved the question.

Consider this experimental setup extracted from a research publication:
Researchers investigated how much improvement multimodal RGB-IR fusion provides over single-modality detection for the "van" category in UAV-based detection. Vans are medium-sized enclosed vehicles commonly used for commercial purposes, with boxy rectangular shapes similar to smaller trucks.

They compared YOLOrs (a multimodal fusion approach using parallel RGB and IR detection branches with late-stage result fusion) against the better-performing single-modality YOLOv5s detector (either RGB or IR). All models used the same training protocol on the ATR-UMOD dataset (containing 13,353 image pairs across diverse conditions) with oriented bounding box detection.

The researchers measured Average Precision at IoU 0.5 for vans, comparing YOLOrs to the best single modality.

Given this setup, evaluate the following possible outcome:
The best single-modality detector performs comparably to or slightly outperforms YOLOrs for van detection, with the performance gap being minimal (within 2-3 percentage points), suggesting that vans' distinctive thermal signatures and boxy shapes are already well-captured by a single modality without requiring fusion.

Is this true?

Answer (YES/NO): NO